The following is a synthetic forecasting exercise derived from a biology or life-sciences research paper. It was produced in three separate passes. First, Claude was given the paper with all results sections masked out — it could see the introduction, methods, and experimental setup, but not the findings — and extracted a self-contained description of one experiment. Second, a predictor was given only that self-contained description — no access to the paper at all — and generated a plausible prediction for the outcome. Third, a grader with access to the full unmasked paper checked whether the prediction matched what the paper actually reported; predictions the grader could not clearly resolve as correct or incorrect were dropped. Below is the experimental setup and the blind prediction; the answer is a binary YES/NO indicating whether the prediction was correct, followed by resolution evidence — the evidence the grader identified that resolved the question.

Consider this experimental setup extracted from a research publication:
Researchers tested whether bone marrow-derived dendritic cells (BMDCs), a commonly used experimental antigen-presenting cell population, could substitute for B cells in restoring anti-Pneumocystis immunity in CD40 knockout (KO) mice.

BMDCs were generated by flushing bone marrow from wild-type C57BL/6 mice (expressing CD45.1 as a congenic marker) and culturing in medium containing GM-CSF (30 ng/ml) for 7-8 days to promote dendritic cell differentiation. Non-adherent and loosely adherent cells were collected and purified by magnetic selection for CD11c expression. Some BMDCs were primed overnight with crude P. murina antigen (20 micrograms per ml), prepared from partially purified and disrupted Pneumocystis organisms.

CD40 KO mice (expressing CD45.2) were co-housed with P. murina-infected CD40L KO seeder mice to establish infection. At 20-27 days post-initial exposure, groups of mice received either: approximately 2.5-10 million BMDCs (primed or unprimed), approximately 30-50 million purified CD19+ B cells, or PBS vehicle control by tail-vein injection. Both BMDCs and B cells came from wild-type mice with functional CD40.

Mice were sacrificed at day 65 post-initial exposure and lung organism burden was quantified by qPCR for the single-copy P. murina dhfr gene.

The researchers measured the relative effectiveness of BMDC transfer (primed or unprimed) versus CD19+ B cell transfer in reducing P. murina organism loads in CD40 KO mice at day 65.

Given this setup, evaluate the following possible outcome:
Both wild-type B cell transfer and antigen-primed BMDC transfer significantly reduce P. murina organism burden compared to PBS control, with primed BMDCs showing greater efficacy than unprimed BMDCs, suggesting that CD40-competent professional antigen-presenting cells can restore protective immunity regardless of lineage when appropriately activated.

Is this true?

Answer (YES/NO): NO